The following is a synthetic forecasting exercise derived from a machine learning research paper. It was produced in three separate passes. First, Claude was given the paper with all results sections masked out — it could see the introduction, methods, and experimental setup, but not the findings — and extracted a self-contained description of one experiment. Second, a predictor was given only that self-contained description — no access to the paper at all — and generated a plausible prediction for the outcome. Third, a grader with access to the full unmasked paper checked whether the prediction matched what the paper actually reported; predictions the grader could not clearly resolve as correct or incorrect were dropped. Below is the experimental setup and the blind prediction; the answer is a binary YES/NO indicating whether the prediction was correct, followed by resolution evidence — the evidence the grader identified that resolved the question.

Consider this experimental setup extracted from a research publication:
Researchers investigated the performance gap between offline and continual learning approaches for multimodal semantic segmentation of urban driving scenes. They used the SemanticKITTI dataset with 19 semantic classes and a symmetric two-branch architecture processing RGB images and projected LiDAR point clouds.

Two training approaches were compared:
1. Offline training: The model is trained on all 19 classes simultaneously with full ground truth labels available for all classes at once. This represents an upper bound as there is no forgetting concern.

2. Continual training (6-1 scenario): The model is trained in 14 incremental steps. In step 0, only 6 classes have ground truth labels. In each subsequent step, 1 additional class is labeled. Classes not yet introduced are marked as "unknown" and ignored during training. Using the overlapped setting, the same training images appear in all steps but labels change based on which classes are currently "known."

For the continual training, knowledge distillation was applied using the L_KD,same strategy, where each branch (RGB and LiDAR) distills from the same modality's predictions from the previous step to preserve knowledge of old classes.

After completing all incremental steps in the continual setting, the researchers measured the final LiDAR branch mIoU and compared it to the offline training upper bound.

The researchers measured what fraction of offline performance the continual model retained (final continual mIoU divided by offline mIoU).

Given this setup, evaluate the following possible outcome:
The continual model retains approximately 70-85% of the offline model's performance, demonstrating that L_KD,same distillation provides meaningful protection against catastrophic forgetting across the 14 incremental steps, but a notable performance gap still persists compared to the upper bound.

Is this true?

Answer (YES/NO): NO